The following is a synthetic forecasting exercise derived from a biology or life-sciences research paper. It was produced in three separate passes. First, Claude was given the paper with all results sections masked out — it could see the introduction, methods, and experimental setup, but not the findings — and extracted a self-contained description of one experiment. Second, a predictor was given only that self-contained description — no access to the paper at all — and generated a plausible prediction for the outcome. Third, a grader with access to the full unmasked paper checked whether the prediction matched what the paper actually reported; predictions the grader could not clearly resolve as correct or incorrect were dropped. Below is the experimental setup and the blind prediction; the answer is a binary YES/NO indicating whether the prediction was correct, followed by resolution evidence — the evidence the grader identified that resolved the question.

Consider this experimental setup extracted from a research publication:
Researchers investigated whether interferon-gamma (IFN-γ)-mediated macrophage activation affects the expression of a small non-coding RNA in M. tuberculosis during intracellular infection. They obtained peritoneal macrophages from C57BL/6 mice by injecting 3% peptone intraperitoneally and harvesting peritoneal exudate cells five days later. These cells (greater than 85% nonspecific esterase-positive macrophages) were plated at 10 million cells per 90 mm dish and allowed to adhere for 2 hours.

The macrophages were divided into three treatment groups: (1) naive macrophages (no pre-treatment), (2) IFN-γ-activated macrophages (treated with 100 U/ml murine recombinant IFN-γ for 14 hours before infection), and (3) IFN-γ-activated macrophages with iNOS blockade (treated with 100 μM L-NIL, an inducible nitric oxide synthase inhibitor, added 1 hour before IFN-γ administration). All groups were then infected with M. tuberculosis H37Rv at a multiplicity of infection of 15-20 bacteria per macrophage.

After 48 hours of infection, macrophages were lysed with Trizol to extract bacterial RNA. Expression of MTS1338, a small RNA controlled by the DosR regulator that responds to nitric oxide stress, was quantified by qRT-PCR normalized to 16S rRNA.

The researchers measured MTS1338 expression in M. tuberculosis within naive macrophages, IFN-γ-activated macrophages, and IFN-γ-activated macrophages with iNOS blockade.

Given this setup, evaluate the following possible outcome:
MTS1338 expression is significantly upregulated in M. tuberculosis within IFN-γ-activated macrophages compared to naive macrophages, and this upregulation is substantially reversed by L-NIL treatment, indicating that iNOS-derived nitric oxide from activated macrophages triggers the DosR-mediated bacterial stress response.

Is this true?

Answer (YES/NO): YES